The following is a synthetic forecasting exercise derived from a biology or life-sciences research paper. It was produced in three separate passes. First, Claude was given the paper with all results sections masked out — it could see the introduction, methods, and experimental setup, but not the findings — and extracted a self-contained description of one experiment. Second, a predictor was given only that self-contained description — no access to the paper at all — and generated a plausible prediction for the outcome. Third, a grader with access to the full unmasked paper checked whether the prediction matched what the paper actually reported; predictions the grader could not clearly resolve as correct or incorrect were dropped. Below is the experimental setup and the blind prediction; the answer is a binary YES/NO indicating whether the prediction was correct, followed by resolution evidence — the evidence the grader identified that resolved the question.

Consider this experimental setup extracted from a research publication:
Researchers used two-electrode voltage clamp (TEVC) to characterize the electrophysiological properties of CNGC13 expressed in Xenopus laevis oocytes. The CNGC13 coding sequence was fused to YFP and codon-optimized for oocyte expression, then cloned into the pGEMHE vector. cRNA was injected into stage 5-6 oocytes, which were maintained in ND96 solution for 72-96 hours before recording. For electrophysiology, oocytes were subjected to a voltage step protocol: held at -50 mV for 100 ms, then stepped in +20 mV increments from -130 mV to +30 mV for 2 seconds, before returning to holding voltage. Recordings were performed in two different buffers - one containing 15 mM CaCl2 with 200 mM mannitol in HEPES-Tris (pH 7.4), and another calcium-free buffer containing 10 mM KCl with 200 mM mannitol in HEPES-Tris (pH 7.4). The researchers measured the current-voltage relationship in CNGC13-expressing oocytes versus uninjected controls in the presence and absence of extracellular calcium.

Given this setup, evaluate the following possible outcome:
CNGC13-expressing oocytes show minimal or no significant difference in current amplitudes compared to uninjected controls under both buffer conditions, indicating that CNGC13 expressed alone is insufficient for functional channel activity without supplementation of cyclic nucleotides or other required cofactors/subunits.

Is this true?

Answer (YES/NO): NO